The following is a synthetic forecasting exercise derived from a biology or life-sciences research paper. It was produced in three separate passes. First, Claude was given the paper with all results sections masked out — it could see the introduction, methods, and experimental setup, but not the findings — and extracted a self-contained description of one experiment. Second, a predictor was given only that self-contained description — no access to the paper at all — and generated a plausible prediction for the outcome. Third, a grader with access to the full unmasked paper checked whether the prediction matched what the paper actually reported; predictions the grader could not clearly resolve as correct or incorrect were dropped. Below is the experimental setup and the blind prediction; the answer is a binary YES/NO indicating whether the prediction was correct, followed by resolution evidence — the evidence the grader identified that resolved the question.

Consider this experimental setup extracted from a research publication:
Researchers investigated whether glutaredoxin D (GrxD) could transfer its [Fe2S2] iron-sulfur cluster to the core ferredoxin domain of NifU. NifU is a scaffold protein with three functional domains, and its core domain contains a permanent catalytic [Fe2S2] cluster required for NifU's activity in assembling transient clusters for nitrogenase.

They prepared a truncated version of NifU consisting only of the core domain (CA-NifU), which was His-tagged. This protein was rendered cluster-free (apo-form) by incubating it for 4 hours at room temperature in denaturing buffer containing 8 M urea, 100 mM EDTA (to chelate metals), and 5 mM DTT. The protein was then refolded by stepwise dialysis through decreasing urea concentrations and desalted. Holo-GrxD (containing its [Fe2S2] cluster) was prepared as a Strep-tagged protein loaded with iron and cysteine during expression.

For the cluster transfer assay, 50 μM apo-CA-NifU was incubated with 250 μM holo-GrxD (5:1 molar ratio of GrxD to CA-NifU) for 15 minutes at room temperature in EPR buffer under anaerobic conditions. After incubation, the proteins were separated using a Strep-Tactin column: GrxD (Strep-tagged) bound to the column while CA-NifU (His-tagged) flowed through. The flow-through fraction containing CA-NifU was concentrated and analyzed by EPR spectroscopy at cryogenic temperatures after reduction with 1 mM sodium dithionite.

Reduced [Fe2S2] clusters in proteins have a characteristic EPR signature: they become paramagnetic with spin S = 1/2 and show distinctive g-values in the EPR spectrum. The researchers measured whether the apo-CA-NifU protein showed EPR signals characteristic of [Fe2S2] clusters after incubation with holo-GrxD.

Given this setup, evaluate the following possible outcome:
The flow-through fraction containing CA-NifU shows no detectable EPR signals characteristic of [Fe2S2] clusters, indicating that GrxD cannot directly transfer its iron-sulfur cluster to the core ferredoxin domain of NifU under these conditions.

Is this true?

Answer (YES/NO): NO